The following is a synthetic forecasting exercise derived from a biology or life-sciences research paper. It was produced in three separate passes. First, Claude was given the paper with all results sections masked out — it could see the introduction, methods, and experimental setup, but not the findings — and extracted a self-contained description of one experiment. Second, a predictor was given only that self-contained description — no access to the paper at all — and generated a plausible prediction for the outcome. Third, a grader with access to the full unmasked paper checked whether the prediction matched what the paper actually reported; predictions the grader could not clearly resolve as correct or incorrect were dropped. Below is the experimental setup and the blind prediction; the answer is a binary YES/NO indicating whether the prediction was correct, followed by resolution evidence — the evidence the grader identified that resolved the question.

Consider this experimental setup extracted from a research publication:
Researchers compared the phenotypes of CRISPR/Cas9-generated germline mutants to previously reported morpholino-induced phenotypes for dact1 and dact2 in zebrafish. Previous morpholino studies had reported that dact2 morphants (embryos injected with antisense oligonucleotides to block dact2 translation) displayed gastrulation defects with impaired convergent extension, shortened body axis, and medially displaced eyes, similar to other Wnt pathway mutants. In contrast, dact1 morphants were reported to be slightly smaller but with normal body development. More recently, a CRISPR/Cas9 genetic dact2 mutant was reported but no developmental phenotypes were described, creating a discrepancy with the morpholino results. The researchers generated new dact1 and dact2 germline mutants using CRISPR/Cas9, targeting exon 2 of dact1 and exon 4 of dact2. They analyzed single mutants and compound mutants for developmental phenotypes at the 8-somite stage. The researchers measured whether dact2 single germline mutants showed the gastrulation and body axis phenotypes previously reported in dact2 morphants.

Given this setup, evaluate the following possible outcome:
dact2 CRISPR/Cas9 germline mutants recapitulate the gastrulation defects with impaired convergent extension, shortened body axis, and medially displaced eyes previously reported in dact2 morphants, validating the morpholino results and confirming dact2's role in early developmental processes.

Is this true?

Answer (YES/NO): NO